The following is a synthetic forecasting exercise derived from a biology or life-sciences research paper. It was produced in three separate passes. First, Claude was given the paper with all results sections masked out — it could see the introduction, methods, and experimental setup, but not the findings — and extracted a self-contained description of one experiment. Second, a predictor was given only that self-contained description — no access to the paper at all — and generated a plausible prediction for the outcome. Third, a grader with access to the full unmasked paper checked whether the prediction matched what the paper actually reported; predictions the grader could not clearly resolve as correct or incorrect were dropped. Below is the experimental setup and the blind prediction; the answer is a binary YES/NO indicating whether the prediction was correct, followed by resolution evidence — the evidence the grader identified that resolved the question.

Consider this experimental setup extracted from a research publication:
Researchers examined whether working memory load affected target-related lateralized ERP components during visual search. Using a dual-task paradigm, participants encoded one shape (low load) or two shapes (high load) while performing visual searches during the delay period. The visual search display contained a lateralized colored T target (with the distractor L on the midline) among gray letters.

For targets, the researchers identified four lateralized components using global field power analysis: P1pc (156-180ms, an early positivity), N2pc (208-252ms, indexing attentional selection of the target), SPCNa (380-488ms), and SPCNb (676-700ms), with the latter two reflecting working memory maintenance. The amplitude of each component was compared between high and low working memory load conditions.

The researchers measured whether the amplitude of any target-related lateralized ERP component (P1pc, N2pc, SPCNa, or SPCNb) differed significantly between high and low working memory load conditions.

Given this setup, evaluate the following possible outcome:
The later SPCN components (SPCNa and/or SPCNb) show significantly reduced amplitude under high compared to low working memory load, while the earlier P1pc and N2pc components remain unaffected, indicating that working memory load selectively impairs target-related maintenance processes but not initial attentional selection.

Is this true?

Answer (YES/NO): NO